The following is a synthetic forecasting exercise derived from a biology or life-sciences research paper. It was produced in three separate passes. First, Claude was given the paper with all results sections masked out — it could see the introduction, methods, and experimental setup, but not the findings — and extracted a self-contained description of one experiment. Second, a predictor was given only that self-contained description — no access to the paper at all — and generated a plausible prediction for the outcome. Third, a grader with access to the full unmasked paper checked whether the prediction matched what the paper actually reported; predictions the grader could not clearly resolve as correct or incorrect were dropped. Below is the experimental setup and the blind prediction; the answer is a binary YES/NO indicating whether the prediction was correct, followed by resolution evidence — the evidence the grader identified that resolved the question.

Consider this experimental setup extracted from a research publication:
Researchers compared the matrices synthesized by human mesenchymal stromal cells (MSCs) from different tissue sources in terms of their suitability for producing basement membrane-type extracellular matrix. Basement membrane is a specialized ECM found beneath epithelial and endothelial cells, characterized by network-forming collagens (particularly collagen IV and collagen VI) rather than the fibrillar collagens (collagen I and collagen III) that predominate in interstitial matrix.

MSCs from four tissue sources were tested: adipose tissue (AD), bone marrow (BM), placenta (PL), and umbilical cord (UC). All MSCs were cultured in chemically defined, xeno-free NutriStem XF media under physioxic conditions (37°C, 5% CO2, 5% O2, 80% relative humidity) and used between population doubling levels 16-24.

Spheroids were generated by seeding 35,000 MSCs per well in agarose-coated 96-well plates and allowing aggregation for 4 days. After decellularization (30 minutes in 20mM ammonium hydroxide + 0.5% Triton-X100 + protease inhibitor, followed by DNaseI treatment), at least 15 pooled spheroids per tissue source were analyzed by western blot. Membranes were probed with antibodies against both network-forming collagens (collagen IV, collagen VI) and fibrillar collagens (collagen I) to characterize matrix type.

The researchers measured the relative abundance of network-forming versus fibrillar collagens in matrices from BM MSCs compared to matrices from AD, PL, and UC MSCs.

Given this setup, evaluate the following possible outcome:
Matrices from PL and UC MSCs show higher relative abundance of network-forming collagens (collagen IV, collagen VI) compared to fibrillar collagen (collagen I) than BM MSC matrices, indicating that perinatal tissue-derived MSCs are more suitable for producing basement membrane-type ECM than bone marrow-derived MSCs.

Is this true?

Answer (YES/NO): NO